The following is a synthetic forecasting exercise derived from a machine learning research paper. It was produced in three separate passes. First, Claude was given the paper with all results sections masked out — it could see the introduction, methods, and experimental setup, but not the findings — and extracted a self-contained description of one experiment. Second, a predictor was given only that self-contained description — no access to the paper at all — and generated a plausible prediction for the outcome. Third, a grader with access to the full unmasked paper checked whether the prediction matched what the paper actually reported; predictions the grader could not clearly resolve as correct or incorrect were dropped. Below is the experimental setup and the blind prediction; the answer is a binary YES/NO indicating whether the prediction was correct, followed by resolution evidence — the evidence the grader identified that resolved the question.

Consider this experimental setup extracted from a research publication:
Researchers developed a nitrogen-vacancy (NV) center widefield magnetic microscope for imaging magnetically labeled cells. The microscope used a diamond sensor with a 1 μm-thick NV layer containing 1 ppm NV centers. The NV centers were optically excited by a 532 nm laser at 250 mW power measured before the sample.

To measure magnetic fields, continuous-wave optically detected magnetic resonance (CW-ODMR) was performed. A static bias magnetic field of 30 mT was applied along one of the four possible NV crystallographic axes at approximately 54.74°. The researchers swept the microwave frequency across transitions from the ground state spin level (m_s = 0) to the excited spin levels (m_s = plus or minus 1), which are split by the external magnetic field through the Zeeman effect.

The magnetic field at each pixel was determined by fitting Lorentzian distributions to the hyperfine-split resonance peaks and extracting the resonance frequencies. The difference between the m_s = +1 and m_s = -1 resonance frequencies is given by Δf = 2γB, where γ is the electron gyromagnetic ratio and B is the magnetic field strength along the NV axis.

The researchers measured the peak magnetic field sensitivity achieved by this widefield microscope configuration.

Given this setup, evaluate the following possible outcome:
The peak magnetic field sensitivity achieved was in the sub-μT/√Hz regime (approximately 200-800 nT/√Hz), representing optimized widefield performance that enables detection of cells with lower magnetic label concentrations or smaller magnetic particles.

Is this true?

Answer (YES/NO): YES